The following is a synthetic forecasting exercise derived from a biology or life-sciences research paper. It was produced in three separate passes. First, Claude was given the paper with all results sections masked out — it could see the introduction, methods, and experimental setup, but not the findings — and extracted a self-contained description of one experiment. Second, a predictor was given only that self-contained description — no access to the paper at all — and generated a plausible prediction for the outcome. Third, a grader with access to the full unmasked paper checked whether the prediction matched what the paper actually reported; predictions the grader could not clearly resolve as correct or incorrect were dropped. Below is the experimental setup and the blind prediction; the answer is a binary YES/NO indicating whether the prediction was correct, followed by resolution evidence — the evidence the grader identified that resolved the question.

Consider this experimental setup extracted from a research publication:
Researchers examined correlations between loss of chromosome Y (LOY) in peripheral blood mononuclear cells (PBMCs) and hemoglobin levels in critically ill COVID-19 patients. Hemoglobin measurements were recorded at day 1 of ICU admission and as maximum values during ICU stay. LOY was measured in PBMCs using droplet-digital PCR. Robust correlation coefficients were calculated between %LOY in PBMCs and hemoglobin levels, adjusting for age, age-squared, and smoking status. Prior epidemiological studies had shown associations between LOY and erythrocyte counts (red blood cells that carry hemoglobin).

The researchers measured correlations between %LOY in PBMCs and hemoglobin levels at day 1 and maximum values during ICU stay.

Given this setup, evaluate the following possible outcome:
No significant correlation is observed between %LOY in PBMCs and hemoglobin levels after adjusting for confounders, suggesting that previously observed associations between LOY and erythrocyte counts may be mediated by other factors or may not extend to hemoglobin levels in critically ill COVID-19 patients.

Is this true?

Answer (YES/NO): NO